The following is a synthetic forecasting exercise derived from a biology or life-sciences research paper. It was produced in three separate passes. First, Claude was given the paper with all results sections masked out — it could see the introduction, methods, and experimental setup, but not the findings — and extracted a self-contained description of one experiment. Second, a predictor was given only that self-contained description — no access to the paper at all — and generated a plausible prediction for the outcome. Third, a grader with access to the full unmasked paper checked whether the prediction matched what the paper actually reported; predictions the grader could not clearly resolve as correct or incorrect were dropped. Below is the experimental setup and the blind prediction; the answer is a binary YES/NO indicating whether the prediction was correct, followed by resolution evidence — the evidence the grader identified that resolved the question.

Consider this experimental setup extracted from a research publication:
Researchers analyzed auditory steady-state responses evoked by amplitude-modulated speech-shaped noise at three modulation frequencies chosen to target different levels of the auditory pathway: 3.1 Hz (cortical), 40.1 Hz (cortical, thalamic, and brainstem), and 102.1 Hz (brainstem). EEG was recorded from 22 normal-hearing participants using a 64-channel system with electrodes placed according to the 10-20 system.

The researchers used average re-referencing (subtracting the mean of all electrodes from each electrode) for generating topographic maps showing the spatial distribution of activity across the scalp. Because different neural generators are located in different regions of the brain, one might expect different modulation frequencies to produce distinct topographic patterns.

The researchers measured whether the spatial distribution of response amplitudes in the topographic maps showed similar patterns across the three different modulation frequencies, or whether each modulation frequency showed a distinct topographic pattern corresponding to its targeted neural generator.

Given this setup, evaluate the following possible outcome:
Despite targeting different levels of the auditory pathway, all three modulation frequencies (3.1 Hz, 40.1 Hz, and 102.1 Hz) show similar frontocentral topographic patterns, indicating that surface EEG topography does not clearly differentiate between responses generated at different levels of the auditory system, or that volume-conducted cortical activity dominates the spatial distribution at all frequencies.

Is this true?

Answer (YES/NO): NO